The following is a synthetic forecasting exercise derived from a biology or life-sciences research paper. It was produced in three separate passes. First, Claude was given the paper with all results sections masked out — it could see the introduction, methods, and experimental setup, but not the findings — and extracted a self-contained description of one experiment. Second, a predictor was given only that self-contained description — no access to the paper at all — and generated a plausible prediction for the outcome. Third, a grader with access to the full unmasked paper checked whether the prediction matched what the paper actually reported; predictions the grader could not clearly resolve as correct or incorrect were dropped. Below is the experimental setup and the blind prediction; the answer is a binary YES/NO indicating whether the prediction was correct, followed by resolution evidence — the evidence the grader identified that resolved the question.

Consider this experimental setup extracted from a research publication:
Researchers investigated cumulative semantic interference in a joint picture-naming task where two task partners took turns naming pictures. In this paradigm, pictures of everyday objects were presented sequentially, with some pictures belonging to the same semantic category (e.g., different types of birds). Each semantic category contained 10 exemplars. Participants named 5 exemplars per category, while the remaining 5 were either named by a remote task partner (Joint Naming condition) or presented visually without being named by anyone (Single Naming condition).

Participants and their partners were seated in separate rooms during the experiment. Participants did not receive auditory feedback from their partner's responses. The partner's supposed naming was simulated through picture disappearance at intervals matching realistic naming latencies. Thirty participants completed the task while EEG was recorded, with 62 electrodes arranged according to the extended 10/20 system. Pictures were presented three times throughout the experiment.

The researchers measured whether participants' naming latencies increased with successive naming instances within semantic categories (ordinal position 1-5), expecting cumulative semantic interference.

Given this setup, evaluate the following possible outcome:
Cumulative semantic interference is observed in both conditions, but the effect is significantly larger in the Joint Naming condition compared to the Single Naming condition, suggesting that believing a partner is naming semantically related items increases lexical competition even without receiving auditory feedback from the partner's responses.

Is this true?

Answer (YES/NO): NO